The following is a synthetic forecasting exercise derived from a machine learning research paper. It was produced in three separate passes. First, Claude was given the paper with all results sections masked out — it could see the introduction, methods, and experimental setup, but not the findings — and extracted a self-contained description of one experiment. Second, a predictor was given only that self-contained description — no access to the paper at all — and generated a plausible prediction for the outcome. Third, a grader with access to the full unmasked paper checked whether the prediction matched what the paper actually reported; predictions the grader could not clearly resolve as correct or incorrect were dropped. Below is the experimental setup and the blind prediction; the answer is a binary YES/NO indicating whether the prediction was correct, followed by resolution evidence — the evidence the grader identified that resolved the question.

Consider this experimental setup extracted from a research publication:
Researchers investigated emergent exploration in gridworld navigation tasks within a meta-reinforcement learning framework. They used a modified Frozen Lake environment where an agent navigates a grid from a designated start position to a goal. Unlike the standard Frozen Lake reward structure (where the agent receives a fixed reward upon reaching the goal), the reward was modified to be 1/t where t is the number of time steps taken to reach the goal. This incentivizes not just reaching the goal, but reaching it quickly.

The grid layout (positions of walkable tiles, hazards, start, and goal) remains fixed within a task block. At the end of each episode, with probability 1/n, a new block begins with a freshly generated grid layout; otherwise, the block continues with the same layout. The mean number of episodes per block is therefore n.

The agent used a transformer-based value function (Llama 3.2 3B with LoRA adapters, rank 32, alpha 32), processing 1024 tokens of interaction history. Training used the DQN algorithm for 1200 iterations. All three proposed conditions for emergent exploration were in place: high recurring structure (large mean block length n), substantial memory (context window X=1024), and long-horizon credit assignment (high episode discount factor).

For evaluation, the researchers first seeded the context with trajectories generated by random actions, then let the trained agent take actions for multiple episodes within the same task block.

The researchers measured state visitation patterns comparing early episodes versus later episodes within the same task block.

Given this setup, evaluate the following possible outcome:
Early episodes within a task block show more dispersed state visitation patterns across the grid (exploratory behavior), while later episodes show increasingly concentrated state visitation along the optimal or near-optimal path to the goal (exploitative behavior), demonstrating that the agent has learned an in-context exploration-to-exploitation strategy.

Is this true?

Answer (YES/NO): YES